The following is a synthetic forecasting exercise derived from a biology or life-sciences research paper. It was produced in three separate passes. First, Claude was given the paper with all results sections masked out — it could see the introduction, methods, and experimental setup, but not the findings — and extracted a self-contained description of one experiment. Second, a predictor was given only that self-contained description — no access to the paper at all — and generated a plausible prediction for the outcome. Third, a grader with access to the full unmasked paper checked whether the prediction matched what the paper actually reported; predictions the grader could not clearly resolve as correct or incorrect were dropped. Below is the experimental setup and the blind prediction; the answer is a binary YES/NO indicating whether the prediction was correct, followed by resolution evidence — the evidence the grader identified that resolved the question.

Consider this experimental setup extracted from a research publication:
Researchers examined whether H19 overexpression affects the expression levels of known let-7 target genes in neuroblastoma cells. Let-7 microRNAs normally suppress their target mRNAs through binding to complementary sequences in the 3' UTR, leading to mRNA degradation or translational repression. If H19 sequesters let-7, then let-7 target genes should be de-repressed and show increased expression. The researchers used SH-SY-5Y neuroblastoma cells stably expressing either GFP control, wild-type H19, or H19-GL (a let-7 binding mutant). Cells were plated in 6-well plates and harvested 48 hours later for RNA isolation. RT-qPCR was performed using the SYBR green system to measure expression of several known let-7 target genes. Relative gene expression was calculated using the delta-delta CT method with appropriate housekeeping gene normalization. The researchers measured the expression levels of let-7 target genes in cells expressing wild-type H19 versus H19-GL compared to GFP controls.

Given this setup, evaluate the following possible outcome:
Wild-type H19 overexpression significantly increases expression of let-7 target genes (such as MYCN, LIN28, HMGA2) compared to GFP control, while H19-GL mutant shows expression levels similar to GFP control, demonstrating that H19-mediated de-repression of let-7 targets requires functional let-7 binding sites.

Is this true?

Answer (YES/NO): NO